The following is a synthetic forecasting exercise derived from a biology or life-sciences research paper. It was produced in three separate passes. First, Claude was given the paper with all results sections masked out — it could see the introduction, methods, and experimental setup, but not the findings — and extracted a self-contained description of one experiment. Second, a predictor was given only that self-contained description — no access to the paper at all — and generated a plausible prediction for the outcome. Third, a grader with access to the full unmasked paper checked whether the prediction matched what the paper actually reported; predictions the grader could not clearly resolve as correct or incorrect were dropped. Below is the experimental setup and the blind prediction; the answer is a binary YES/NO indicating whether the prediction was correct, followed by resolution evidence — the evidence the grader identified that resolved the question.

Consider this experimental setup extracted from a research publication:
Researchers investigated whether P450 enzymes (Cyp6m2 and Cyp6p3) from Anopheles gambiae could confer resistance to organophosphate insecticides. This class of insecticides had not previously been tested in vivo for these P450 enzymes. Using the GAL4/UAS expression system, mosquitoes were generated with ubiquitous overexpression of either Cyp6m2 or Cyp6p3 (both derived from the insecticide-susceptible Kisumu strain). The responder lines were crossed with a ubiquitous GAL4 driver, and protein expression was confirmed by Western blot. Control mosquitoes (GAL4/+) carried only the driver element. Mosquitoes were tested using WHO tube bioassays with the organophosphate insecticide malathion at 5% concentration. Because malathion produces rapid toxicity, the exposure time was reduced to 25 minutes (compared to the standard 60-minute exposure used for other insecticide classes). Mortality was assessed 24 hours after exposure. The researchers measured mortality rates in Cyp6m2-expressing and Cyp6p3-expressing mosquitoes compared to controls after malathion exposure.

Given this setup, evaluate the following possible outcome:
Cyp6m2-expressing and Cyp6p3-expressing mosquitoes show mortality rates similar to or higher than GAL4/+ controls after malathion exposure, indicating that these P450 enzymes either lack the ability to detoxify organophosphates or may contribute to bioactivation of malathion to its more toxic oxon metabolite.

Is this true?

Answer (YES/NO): YES